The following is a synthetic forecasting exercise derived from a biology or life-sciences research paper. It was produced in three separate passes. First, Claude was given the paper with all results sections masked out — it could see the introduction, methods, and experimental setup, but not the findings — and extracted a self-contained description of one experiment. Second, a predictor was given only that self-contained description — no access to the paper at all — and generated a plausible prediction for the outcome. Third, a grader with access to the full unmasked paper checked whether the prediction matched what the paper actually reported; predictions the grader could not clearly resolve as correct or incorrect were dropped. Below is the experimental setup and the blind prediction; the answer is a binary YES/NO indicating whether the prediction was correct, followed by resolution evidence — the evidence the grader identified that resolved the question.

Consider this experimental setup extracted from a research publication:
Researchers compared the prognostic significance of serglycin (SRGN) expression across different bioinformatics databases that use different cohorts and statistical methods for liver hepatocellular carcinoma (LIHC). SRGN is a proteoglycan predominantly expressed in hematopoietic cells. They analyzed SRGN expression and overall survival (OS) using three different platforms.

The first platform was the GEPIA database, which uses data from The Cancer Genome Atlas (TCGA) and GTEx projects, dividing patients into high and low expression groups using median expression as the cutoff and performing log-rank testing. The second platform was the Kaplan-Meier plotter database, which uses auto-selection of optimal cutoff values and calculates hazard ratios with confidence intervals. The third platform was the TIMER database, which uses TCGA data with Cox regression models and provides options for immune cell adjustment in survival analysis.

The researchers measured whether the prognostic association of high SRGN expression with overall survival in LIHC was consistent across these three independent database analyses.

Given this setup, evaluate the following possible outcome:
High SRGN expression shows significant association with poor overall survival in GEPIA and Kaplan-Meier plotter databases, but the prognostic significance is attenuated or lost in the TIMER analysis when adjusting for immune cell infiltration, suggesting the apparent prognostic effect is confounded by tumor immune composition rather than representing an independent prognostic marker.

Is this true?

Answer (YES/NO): NO